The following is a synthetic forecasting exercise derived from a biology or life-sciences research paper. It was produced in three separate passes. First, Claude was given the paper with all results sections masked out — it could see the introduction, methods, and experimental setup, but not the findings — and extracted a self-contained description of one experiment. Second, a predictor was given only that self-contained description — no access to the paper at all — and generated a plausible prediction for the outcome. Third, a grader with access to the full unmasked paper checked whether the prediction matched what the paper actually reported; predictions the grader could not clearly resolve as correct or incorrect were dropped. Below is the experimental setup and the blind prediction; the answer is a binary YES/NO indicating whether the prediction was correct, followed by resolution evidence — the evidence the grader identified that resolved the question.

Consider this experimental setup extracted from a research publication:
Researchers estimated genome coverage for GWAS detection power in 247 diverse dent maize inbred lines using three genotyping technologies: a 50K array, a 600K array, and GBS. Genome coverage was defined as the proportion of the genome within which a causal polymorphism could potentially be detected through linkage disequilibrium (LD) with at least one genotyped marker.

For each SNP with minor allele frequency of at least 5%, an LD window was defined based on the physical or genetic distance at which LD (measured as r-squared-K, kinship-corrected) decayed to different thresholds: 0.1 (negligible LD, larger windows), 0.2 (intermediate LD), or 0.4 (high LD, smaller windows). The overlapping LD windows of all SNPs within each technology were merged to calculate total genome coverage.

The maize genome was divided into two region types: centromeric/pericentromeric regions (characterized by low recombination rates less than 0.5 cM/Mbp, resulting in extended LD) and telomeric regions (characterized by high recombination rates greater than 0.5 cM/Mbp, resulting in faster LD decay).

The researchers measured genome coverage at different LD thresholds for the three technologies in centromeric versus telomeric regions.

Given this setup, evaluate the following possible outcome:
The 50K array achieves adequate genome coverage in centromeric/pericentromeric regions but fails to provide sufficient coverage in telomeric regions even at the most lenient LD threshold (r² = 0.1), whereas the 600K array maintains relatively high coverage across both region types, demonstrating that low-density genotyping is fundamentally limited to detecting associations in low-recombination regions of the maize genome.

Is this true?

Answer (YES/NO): NO